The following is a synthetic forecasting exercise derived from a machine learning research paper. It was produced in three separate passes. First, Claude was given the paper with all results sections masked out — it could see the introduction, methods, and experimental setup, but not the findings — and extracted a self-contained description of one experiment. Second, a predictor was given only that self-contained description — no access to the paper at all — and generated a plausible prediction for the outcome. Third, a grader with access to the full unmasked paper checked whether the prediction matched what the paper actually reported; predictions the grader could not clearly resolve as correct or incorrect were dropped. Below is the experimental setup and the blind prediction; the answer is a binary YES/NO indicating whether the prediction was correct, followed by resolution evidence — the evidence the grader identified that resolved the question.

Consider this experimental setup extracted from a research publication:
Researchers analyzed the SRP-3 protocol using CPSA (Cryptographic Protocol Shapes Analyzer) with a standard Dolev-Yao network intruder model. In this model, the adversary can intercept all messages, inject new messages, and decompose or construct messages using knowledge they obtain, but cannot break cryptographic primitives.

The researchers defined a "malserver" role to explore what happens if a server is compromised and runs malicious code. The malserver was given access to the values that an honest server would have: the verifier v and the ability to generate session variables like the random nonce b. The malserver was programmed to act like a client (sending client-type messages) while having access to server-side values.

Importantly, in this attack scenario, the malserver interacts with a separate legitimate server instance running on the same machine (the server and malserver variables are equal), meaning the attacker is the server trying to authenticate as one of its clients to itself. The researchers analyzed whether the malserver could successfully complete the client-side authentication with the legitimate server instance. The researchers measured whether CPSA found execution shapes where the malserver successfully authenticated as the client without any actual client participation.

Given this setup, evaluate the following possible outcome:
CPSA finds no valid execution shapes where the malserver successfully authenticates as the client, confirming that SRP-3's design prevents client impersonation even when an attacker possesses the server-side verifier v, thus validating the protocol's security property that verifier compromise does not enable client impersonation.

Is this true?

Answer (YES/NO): NO